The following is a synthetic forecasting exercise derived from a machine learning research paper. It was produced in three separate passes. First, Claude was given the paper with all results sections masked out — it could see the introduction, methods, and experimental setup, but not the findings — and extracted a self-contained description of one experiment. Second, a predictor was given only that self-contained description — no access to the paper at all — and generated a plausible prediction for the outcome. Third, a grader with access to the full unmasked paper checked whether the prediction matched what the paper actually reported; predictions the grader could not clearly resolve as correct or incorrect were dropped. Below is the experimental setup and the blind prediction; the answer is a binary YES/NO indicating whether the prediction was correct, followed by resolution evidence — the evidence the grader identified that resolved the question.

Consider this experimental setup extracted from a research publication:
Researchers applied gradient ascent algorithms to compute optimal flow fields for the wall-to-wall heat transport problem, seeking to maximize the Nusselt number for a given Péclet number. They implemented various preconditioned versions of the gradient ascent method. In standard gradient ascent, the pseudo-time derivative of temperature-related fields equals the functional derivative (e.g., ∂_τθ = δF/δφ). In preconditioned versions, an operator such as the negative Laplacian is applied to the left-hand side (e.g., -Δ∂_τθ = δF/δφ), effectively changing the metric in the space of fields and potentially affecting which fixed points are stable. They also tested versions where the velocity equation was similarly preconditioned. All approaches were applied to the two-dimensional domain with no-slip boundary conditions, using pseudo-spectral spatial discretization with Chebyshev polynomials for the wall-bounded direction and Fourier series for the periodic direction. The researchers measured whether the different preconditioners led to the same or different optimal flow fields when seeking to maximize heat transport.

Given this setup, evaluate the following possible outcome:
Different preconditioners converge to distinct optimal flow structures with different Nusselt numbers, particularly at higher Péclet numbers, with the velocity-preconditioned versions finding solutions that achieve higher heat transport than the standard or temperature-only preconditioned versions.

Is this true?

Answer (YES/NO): NO